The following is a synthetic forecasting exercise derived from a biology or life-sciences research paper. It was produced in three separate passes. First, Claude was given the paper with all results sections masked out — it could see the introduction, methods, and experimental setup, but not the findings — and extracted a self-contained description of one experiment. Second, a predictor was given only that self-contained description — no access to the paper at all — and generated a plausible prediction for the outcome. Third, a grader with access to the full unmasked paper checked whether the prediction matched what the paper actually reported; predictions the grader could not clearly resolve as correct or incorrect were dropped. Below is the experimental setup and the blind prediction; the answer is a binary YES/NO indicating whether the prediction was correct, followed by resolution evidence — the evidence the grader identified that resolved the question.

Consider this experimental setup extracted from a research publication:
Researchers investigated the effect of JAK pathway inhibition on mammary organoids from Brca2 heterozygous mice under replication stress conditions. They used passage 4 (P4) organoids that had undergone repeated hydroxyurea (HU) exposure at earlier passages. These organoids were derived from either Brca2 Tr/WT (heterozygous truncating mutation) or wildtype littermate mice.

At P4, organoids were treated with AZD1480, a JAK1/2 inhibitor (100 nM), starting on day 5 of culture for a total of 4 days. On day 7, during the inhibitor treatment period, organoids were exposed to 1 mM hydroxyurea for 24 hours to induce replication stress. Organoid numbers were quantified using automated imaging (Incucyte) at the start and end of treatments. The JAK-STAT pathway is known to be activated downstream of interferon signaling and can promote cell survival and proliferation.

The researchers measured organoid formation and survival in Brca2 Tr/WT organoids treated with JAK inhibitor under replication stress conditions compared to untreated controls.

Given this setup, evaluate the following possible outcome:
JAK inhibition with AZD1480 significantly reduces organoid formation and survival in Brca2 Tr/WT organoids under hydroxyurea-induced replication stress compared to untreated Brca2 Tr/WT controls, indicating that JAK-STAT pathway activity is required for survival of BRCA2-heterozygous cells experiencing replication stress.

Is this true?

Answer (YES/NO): NO